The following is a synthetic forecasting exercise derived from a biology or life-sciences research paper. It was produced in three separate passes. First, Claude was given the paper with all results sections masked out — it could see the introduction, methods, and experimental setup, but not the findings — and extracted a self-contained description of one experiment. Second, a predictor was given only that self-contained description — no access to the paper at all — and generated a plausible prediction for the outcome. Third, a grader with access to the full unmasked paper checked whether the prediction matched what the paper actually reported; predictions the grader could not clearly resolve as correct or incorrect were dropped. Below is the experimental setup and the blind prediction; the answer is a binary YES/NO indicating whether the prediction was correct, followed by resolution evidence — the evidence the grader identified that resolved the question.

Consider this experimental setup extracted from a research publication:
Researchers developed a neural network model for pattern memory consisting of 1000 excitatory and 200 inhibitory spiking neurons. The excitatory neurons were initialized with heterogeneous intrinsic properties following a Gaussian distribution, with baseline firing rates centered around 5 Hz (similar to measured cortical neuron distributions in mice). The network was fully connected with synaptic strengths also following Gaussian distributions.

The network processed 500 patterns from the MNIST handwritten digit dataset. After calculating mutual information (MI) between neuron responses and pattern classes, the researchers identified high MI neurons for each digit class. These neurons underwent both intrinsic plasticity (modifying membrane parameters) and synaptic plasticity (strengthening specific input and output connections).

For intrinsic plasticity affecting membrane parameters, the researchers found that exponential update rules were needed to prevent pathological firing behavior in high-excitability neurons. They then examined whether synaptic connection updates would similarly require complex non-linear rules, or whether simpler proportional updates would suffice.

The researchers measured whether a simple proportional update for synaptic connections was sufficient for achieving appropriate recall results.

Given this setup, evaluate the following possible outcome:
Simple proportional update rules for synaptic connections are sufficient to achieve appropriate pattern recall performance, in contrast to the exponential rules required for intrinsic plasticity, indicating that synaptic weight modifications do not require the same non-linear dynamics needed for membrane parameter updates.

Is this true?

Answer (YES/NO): YES